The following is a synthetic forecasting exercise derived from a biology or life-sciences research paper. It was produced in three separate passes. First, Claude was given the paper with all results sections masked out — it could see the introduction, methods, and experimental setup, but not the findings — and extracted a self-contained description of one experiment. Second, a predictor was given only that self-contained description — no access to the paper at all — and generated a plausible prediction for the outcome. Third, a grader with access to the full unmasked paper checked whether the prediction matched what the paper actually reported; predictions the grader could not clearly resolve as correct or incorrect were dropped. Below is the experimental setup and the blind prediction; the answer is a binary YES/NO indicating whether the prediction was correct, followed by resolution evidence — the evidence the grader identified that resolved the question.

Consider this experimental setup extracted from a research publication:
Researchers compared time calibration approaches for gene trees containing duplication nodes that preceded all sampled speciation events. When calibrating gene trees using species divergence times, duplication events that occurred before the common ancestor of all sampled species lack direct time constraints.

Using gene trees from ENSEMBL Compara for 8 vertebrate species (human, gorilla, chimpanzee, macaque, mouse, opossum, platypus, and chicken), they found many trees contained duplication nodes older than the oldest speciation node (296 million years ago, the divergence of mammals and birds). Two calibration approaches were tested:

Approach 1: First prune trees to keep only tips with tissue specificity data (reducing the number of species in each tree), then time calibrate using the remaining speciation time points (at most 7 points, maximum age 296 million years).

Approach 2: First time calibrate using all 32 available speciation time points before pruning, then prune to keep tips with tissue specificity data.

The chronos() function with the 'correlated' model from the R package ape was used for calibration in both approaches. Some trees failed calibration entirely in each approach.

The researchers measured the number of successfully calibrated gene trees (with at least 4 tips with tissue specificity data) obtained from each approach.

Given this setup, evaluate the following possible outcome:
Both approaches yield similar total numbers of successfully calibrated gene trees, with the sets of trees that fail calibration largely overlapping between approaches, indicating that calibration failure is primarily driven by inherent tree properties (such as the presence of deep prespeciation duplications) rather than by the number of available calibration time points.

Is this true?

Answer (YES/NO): NO